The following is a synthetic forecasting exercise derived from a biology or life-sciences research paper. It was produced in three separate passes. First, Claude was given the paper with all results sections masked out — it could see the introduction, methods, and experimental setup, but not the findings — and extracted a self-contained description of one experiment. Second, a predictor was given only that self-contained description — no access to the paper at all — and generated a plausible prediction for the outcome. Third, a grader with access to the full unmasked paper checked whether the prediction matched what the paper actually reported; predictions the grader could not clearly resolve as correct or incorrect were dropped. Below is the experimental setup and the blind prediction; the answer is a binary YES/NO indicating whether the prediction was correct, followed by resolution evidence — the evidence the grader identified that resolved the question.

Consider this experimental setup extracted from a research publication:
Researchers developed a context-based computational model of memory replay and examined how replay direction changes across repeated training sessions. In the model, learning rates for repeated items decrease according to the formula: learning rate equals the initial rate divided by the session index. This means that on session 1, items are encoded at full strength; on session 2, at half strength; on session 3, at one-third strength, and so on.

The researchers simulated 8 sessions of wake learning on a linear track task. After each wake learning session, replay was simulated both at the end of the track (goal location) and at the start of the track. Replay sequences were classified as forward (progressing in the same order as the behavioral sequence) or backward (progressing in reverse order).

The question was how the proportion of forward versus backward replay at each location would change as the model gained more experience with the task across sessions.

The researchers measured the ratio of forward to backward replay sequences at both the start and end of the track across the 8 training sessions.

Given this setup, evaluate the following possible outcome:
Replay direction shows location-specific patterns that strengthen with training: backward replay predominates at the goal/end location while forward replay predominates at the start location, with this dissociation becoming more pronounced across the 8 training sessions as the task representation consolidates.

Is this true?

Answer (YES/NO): NO